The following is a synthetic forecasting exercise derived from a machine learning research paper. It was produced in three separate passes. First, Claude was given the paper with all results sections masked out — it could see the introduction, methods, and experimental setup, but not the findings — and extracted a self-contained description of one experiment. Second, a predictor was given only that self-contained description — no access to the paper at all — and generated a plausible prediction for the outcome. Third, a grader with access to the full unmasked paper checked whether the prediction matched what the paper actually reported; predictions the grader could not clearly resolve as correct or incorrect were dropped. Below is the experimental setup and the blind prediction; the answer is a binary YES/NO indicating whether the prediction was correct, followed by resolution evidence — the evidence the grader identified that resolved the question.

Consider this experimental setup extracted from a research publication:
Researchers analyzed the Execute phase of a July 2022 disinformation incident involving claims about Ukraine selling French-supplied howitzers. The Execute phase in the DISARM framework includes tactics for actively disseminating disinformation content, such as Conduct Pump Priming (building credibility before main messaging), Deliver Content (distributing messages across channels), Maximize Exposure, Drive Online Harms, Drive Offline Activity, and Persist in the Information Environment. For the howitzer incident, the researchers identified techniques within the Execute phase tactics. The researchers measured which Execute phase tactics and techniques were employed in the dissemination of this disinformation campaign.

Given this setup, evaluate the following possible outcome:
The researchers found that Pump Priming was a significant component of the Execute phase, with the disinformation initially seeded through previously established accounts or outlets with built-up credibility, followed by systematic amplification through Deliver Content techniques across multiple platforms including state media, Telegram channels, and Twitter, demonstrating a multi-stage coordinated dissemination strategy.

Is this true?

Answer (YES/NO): NO